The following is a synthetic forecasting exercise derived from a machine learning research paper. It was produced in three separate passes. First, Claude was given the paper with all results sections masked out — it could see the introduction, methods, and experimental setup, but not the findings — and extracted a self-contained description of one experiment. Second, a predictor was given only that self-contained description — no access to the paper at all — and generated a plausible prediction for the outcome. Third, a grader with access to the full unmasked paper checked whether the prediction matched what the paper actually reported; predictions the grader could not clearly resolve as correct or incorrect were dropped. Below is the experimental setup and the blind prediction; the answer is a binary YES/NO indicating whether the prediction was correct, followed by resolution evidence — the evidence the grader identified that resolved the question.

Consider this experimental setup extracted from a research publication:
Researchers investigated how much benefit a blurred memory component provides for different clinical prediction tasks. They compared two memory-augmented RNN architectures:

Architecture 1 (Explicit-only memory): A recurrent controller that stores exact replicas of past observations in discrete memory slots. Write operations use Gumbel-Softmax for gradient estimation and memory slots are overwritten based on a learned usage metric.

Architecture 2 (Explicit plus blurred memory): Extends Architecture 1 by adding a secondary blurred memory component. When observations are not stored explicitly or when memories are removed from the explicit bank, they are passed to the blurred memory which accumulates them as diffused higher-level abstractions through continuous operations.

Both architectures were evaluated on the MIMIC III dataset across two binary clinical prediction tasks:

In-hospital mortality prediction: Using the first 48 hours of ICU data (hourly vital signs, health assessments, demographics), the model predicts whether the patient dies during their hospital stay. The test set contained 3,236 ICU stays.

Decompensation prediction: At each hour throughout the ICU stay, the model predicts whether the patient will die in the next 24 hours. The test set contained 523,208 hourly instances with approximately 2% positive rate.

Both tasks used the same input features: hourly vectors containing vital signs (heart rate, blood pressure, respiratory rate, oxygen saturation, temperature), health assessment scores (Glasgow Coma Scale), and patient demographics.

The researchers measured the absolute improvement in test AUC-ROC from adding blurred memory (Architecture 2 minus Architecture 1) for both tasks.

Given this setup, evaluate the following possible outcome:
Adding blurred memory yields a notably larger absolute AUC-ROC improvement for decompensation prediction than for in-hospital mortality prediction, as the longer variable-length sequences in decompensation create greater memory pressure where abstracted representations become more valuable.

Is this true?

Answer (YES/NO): YES